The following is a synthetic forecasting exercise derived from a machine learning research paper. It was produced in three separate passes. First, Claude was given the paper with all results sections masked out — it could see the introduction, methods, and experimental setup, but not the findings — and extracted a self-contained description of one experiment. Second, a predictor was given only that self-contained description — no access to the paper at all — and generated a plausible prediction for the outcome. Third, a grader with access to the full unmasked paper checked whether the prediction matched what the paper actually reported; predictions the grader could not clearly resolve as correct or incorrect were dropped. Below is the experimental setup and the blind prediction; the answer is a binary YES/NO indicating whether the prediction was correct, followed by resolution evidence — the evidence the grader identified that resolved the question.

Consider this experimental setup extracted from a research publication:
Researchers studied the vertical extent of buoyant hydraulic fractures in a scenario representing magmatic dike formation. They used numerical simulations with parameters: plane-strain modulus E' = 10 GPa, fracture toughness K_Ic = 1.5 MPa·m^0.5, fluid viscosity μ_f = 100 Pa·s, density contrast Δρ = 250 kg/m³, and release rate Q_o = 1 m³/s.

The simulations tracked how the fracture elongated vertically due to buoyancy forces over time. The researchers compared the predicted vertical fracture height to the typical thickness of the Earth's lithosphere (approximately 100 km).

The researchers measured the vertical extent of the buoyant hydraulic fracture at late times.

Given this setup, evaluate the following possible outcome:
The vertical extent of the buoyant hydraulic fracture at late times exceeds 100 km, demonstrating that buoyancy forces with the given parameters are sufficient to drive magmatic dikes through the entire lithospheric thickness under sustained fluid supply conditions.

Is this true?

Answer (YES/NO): YES